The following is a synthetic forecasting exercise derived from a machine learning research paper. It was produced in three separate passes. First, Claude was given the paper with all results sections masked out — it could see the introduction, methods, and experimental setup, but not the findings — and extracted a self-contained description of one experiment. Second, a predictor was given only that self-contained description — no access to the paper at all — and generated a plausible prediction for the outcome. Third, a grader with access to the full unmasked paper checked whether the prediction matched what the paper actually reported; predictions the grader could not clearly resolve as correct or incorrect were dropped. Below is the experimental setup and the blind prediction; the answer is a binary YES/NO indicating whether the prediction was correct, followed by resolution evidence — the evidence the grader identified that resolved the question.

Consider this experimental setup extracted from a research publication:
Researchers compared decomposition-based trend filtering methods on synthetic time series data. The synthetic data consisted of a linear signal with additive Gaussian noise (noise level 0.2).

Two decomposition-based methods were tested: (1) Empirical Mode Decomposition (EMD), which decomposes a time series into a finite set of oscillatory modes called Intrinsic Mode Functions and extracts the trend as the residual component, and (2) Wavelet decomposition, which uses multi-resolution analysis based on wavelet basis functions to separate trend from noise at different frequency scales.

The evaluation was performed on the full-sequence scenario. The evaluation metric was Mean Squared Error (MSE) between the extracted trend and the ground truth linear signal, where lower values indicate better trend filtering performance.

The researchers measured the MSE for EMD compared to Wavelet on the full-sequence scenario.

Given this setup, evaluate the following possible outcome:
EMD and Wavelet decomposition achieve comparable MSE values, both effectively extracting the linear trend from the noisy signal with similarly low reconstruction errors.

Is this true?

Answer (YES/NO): NO